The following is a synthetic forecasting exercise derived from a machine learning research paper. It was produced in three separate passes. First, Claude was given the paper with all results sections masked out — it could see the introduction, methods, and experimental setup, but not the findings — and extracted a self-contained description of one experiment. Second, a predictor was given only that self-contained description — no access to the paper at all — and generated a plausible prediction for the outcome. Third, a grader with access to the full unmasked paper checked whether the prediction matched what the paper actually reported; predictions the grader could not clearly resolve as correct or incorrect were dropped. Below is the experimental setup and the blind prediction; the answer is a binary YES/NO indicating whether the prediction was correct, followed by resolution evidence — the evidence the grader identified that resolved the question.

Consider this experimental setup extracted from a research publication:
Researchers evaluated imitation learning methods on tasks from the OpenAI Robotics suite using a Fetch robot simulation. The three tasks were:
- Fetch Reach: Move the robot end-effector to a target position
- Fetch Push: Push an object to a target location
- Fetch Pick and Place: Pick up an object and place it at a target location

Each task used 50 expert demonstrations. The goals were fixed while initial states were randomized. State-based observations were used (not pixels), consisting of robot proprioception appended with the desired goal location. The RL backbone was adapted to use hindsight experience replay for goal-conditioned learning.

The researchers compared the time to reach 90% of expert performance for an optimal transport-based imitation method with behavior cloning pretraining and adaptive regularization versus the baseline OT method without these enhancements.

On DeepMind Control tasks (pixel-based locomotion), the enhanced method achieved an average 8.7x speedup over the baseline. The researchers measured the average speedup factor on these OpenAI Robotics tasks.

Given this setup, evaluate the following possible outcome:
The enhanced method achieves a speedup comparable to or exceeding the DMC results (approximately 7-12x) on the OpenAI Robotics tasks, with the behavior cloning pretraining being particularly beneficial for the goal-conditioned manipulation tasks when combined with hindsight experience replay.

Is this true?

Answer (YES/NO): NO